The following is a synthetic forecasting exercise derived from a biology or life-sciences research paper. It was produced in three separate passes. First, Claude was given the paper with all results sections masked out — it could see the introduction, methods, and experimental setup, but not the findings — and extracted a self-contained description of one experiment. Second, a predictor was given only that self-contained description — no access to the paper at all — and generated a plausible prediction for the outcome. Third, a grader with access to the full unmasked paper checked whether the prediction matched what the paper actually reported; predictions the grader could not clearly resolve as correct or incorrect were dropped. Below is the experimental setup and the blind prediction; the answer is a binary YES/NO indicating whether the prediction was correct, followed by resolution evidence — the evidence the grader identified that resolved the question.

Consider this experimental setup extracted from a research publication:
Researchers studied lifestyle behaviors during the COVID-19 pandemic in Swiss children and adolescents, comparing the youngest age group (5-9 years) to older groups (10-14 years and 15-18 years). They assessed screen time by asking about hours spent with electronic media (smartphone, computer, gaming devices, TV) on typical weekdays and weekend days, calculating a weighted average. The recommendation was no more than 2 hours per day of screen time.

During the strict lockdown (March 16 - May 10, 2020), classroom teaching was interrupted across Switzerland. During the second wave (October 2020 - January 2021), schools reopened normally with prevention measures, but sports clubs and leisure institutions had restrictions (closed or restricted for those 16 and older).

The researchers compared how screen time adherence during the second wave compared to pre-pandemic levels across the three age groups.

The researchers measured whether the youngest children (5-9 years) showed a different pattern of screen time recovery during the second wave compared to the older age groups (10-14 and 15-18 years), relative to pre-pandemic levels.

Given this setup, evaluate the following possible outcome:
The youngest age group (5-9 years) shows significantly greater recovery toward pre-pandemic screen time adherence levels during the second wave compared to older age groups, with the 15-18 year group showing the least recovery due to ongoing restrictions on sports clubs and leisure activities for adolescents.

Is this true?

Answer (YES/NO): NO